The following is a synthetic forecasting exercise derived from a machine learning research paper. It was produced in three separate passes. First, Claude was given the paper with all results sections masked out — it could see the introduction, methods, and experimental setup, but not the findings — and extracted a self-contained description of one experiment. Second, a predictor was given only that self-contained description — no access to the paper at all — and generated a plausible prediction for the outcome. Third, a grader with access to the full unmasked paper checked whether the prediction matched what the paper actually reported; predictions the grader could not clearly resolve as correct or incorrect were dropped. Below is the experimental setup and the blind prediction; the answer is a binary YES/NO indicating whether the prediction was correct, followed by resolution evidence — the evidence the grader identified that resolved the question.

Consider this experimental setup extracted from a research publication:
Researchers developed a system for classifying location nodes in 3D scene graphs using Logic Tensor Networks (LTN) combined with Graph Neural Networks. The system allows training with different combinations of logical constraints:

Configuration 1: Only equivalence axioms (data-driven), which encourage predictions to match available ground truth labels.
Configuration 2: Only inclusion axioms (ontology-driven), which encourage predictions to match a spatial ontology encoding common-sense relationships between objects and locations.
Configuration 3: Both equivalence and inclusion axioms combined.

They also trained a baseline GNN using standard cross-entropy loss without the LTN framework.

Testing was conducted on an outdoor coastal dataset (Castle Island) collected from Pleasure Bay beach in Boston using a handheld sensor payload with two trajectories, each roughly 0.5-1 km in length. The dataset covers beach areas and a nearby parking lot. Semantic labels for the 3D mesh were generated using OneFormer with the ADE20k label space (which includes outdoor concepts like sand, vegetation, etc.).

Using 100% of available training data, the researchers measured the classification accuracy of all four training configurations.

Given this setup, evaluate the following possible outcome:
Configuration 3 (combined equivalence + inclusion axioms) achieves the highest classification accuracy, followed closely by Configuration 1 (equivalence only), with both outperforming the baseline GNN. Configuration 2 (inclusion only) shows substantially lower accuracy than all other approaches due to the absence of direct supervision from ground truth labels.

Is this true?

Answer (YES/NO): NO